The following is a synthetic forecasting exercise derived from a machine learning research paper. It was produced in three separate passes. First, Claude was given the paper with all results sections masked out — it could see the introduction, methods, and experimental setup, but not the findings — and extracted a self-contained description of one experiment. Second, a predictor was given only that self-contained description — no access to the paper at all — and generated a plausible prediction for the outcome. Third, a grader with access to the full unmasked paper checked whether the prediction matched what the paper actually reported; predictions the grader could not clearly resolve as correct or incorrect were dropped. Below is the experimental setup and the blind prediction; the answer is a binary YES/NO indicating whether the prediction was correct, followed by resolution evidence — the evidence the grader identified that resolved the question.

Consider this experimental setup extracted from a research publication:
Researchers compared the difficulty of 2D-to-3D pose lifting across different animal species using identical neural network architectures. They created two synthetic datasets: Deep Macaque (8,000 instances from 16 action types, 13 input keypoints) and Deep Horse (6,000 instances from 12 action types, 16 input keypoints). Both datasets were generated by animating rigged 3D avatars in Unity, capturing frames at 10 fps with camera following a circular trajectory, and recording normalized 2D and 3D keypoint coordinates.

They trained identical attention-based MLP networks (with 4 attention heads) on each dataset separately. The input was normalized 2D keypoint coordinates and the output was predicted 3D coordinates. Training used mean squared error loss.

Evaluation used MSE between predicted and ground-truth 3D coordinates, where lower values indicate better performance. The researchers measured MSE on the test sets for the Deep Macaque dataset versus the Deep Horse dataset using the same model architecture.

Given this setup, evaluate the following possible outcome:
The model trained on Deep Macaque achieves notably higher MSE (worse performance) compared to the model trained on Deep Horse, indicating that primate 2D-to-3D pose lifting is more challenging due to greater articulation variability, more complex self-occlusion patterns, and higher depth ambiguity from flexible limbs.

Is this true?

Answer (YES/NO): NO